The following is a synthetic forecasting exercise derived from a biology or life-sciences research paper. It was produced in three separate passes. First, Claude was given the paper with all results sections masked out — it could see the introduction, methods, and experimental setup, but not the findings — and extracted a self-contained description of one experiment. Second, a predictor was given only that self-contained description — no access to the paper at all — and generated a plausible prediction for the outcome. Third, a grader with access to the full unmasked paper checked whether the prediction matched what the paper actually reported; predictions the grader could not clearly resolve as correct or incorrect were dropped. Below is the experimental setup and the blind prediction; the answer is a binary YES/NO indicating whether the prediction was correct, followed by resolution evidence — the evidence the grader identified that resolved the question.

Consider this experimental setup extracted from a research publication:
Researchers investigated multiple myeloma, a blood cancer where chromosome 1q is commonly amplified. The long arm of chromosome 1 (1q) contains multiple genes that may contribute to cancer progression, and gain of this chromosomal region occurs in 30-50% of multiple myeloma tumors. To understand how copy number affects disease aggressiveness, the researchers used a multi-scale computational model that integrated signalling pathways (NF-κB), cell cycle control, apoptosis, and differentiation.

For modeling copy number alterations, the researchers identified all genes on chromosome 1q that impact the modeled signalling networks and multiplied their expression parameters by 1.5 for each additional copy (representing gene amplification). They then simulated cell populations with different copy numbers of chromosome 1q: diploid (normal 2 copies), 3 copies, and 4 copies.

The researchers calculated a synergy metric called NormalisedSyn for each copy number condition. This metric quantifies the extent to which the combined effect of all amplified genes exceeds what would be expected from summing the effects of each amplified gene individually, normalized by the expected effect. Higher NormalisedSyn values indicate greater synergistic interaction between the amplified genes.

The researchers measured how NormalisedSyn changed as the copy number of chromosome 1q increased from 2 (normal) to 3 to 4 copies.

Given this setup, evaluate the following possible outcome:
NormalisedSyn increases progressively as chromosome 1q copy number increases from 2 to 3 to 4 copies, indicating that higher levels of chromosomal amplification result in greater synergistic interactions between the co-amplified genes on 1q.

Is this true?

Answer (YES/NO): YES